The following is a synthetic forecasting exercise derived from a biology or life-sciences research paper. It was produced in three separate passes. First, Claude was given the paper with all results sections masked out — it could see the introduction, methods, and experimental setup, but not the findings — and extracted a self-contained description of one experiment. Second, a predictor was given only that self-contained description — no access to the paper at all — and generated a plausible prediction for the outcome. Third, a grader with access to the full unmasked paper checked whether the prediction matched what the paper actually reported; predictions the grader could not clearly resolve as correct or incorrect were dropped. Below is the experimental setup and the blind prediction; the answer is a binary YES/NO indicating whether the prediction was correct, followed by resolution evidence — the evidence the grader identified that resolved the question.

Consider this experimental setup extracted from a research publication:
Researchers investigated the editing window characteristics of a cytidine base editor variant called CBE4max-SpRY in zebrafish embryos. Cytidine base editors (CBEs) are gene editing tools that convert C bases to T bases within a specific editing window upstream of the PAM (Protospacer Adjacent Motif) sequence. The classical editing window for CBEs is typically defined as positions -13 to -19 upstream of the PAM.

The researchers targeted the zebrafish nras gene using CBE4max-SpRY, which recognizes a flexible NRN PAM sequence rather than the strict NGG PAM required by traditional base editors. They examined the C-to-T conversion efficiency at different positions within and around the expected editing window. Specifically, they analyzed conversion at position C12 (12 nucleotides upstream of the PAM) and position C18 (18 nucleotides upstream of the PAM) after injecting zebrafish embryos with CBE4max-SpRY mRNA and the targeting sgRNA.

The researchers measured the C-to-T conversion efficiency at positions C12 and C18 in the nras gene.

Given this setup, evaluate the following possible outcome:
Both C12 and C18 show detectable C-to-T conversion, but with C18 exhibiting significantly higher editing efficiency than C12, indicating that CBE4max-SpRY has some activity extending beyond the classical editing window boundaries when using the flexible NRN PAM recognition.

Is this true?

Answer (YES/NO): NO